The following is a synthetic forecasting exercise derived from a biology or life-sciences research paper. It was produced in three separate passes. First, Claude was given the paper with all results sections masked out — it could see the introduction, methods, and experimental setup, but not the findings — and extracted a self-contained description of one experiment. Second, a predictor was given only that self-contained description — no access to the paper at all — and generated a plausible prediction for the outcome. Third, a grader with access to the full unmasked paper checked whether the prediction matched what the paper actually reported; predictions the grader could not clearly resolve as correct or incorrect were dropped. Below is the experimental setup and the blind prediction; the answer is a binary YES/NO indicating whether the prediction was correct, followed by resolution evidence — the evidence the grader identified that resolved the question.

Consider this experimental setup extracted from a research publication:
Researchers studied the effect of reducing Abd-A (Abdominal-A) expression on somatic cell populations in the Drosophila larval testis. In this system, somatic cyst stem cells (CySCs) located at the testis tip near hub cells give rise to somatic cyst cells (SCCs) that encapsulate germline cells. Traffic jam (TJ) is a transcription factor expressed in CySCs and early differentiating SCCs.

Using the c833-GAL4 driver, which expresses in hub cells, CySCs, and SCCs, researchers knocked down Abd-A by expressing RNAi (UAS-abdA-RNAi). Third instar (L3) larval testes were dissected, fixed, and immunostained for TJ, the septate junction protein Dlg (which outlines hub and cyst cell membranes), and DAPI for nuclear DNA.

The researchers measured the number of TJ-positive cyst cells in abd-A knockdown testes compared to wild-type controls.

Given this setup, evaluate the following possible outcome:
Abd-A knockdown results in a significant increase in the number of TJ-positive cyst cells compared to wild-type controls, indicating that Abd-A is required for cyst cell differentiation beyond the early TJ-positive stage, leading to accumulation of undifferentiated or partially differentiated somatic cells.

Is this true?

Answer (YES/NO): YES